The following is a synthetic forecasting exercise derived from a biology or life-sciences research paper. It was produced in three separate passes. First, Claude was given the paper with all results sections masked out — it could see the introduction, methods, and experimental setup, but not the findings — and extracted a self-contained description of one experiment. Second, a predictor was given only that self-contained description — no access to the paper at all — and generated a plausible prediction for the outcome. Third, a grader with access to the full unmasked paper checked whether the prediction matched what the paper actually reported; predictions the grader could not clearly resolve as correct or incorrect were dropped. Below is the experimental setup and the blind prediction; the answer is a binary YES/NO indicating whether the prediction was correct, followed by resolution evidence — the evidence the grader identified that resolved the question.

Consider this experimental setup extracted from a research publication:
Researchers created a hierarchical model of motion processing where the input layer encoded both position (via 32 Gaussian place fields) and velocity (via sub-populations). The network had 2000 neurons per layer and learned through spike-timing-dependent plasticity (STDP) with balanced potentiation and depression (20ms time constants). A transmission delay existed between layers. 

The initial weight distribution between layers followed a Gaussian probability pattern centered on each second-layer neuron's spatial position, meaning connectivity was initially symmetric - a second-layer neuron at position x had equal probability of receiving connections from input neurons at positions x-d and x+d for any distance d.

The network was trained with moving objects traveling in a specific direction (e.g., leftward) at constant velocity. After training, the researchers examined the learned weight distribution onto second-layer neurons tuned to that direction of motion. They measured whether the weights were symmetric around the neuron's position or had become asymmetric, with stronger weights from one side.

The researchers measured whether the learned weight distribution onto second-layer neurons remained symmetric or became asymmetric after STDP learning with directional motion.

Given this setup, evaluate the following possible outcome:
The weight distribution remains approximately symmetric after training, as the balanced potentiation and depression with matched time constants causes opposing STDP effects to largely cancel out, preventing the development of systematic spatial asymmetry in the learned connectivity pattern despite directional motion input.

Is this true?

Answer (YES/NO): NO